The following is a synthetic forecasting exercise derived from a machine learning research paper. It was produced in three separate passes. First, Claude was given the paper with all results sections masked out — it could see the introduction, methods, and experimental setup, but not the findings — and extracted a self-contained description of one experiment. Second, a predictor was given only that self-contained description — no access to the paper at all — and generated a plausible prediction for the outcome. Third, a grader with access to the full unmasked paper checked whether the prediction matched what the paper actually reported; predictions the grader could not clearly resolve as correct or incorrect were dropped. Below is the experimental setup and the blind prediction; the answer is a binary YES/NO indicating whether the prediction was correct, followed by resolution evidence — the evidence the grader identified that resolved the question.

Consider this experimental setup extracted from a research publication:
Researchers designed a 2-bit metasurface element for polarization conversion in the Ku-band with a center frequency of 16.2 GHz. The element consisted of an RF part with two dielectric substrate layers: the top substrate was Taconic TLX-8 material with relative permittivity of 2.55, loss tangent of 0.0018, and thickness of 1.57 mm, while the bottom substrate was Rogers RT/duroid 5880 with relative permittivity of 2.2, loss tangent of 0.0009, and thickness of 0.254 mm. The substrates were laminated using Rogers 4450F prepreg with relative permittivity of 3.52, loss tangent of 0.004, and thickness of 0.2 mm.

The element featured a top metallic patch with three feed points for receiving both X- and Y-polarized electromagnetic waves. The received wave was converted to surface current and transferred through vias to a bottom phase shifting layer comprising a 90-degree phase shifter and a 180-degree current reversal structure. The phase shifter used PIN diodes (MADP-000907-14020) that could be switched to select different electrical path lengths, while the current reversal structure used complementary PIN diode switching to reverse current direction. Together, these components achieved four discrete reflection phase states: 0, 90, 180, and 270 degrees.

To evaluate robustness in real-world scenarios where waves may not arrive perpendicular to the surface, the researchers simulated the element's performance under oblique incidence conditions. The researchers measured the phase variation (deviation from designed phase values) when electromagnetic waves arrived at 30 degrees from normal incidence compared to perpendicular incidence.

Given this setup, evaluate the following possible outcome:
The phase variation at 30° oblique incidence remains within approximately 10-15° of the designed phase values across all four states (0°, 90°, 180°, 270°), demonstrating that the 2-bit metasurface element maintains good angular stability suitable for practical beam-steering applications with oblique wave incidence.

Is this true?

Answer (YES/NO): NO